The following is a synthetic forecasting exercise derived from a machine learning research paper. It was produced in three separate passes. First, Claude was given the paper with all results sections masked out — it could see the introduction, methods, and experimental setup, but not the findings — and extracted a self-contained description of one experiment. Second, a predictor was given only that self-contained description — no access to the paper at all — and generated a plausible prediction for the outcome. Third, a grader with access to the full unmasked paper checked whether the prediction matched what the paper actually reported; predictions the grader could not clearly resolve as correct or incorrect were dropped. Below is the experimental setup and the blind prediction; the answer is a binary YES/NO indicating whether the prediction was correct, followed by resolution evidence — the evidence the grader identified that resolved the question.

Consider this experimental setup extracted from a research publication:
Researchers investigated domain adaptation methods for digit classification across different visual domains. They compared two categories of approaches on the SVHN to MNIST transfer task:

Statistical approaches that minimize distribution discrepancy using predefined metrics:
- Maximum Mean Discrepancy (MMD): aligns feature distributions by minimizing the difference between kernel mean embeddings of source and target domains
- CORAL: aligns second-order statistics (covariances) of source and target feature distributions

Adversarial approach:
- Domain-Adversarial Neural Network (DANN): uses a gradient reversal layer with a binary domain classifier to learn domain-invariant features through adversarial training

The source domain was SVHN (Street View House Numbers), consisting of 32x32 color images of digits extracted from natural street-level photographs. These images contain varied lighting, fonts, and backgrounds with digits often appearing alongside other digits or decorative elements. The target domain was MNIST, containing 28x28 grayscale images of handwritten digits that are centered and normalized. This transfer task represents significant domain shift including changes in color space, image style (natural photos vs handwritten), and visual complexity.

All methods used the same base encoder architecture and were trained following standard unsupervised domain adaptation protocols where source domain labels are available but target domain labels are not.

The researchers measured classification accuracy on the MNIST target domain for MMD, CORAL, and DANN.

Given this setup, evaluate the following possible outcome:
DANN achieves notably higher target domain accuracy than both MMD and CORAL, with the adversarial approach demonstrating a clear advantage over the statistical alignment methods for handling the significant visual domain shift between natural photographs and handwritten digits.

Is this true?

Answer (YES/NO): NO